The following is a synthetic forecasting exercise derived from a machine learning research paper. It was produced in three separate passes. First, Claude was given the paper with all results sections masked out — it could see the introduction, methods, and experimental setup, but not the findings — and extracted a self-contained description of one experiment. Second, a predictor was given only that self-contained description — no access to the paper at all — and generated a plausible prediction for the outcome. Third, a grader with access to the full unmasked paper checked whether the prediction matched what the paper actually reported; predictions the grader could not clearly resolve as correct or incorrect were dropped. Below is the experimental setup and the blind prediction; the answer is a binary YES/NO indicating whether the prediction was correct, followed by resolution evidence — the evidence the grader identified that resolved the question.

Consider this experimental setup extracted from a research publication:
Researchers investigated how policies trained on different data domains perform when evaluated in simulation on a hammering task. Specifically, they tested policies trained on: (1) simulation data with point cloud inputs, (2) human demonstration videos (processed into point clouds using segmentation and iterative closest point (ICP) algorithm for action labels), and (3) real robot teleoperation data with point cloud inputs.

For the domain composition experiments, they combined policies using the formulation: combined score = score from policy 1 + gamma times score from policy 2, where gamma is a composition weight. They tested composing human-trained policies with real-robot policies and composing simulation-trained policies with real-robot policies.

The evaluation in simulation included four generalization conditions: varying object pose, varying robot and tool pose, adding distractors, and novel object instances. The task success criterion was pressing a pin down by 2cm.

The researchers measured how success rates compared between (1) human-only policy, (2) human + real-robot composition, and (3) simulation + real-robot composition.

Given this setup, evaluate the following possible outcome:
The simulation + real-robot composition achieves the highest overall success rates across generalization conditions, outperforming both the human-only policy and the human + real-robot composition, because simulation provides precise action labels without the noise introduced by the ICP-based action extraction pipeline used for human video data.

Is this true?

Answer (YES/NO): YES